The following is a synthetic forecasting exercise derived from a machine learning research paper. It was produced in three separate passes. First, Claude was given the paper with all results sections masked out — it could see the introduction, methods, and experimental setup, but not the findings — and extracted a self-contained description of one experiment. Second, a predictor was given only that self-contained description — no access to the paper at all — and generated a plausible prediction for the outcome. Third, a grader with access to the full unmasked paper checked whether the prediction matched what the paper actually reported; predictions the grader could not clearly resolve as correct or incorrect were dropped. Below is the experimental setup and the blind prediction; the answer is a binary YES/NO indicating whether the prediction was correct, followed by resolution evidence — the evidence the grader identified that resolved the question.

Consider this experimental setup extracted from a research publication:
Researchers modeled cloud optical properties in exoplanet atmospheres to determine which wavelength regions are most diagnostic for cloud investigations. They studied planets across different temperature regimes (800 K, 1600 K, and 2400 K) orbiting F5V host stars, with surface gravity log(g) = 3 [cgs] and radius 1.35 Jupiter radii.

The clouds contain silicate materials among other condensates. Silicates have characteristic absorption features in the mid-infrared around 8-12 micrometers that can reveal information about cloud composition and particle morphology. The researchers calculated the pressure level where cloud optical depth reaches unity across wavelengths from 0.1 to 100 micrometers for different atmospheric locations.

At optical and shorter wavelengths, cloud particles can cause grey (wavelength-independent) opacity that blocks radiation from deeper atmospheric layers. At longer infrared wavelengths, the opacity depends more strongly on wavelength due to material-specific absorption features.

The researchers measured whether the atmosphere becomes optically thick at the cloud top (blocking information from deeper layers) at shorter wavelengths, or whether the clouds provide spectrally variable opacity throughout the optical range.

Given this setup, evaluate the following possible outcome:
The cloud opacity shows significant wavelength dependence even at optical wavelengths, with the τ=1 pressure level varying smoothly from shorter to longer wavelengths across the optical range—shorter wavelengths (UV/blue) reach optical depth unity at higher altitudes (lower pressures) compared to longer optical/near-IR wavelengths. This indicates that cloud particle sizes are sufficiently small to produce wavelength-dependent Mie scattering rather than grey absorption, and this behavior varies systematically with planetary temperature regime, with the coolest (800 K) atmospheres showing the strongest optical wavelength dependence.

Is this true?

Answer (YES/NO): NO